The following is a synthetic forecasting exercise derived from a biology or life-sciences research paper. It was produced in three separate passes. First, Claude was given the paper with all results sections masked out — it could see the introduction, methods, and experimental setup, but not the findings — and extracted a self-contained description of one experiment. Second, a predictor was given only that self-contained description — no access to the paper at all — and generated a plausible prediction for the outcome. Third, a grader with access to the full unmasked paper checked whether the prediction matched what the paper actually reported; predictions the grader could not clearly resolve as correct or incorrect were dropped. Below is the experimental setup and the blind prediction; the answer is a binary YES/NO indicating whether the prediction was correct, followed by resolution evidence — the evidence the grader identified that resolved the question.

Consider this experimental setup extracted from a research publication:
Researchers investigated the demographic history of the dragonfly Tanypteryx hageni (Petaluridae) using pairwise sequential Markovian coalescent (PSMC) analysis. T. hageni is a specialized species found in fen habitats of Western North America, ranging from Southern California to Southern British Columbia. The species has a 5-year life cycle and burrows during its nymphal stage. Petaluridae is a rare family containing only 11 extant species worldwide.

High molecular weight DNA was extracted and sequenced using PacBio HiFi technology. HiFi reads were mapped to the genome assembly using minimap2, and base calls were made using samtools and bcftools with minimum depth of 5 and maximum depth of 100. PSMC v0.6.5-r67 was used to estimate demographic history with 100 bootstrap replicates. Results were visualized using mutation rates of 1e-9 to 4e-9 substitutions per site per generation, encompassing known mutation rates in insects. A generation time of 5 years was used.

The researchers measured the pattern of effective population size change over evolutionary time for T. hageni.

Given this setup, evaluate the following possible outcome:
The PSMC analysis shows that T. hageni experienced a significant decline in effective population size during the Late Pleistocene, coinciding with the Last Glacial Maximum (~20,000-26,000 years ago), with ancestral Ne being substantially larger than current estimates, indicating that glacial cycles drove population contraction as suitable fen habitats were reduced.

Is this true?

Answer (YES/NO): NO